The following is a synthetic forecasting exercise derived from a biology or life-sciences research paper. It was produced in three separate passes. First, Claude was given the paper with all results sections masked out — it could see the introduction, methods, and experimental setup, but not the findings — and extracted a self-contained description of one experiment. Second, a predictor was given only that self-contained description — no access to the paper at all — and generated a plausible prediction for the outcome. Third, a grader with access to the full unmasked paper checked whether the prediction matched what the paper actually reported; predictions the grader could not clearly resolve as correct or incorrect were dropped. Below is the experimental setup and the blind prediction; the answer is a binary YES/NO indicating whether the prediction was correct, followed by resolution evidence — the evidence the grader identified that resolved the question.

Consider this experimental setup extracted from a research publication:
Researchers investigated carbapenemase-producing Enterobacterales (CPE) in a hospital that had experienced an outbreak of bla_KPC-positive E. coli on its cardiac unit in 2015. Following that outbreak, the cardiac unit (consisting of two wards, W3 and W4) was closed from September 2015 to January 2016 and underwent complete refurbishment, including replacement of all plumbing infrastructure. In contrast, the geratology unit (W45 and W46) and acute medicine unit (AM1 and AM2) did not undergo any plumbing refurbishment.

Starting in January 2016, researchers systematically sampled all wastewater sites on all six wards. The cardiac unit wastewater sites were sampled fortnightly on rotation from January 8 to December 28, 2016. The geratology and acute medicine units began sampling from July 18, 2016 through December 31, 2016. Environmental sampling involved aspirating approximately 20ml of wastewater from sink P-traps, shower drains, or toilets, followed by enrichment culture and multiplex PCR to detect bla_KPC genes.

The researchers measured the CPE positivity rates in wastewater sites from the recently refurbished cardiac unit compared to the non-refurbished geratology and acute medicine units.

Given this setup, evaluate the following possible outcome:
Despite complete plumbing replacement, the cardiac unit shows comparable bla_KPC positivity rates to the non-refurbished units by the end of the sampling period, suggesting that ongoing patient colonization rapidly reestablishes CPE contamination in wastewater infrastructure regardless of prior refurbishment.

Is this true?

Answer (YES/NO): YES